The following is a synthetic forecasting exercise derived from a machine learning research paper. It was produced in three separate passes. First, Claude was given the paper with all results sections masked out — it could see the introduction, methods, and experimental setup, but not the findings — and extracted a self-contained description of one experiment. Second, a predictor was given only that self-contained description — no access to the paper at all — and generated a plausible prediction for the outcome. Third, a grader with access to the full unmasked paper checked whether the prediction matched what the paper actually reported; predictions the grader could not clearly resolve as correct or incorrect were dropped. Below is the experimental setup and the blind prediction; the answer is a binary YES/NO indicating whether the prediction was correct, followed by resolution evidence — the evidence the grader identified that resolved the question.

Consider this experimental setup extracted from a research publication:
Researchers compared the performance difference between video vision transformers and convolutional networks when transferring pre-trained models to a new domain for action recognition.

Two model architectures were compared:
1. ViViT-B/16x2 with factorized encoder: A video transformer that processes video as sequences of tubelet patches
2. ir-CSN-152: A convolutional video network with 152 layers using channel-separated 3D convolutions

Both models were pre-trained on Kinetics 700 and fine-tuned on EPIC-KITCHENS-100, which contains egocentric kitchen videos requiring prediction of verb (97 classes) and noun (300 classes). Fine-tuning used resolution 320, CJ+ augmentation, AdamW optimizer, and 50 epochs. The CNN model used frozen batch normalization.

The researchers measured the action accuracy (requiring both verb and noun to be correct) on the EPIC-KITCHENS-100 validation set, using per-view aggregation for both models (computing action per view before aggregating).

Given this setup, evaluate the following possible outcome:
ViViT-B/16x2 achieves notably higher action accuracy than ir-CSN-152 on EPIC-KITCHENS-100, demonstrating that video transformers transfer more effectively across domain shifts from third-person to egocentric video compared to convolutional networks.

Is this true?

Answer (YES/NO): NO